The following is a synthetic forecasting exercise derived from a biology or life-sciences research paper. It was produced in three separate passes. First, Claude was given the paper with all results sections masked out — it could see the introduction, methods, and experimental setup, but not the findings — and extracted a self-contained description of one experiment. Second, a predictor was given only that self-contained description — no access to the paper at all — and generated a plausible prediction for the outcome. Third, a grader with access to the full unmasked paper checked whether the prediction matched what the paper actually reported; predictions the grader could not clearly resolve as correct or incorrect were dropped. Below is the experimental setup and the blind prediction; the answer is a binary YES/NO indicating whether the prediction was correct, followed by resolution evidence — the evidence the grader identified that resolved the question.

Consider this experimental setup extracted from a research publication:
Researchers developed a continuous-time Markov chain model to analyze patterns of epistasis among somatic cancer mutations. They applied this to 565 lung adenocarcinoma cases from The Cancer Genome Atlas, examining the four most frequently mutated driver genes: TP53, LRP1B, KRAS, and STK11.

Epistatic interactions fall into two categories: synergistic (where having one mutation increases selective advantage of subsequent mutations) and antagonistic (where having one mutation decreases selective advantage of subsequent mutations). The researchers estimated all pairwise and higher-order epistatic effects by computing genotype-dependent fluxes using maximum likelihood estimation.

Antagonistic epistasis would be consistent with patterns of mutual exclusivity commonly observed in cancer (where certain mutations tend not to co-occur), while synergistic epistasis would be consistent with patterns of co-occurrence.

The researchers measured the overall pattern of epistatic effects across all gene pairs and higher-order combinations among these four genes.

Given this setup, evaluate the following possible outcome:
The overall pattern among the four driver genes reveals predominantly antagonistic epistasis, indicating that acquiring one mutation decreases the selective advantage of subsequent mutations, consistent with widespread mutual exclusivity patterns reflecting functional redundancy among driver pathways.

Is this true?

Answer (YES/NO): YES